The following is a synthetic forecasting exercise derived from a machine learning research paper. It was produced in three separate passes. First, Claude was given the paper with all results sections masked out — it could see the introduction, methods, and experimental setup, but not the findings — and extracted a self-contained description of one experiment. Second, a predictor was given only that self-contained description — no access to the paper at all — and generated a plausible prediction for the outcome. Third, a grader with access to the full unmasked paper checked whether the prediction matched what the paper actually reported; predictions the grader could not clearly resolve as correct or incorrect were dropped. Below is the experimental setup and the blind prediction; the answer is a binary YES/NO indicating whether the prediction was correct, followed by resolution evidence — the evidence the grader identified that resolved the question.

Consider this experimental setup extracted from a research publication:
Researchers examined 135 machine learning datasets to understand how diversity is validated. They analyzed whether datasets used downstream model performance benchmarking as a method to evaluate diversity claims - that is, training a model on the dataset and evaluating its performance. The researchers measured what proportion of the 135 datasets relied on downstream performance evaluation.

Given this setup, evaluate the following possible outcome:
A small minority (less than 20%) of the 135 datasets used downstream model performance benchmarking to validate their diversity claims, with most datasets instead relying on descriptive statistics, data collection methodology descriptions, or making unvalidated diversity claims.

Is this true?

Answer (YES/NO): NO